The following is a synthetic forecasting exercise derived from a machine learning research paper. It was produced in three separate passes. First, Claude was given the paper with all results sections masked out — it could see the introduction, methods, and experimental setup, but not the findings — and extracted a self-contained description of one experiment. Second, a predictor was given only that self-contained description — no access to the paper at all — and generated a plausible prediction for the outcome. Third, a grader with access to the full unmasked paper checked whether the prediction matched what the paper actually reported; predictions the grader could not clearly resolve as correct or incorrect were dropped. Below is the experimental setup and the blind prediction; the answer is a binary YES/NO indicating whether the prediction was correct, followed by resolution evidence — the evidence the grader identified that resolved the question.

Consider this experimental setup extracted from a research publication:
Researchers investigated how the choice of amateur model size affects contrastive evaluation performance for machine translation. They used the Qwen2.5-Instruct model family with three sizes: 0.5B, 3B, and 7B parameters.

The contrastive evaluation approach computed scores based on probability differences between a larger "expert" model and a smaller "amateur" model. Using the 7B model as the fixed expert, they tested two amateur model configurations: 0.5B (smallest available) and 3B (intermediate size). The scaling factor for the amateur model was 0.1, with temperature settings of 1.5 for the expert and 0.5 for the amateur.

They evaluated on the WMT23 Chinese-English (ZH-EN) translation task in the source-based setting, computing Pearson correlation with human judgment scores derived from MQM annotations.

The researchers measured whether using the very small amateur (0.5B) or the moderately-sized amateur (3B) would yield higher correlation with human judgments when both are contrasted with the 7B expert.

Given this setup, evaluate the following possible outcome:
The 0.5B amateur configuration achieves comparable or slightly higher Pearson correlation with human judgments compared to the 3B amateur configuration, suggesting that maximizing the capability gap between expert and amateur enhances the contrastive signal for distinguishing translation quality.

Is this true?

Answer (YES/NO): YES